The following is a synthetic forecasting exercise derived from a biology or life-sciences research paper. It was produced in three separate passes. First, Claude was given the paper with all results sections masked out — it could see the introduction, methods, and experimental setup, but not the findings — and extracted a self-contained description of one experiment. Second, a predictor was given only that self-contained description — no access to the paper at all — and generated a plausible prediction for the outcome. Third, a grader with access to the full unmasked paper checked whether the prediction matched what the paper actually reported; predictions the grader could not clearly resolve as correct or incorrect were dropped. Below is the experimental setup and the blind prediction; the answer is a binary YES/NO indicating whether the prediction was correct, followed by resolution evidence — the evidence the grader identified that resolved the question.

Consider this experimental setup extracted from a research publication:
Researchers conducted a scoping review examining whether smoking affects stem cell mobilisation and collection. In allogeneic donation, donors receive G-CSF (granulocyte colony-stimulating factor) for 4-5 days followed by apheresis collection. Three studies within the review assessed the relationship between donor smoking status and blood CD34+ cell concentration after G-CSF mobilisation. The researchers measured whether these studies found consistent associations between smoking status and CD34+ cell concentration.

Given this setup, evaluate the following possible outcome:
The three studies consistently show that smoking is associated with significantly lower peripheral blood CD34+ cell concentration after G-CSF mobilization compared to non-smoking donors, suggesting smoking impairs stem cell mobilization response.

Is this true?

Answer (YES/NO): NO